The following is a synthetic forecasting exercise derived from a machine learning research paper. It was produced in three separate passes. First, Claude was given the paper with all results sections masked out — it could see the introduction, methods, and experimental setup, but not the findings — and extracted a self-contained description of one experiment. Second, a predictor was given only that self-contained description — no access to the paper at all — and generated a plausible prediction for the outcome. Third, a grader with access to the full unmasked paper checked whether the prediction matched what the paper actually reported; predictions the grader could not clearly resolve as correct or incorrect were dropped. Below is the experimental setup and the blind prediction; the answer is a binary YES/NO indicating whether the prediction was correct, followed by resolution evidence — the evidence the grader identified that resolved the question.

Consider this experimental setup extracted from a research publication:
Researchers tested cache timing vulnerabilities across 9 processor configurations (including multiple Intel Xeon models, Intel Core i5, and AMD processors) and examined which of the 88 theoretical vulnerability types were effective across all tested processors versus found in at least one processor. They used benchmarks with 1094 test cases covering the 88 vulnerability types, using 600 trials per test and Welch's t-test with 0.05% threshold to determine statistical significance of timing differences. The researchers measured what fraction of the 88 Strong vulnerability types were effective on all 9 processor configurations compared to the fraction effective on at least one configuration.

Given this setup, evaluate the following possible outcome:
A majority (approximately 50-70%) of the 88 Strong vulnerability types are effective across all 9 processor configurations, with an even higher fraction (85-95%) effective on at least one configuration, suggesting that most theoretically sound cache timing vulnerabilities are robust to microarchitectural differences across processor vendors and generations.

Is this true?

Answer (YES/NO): YES